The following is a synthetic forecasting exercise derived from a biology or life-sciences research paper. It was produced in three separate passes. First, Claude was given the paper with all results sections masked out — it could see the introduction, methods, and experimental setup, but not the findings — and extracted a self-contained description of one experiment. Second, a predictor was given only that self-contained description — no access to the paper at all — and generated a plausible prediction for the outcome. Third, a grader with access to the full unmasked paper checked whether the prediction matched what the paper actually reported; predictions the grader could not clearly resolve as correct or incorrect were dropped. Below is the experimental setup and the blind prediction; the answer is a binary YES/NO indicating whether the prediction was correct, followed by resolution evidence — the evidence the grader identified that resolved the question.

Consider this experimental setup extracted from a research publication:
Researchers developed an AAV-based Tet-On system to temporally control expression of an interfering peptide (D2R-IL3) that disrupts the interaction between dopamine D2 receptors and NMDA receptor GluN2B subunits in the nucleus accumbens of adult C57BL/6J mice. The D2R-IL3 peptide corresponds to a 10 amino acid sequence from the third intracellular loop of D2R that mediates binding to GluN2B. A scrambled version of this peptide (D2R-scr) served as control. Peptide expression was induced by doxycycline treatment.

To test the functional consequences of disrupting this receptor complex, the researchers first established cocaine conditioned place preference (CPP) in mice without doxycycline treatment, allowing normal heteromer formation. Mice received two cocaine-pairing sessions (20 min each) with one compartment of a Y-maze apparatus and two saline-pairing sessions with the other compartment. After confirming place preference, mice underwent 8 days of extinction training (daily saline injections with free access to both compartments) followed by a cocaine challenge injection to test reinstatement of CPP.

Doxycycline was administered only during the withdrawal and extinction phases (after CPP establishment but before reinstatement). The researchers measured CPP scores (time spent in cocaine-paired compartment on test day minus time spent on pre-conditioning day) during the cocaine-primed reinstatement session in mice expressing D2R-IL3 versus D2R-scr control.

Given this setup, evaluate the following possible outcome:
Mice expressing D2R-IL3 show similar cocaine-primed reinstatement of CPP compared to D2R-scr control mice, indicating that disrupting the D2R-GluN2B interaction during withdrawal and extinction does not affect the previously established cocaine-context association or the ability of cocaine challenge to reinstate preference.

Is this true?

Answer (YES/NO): NO